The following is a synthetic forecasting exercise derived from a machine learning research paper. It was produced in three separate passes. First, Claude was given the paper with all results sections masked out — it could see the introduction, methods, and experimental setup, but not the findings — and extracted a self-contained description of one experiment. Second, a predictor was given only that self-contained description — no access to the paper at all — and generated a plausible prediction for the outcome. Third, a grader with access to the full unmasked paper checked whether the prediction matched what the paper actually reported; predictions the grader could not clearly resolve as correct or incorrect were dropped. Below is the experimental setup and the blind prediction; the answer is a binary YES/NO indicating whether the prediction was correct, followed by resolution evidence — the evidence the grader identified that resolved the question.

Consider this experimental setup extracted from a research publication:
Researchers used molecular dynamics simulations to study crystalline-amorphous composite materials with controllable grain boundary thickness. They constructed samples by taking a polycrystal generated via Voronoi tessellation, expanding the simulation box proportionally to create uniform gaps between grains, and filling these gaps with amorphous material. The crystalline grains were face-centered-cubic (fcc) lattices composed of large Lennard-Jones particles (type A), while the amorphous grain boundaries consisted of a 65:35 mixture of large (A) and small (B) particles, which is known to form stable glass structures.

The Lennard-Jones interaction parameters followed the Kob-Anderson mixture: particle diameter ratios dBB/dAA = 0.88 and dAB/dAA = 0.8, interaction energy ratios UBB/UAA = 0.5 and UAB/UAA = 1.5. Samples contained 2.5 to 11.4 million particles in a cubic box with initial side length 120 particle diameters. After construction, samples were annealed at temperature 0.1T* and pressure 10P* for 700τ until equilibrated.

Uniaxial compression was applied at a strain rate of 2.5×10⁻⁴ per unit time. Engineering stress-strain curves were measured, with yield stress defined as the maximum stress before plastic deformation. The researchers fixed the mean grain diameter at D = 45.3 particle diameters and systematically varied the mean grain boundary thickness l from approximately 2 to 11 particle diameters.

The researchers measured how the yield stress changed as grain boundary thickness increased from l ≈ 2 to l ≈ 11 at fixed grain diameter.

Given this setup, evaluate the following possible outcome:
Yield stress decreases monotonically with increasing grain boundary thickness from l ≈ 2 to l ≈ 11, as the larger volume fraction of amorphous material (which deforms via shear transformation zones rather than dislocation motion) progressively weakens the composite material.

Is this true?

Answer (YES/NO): NO